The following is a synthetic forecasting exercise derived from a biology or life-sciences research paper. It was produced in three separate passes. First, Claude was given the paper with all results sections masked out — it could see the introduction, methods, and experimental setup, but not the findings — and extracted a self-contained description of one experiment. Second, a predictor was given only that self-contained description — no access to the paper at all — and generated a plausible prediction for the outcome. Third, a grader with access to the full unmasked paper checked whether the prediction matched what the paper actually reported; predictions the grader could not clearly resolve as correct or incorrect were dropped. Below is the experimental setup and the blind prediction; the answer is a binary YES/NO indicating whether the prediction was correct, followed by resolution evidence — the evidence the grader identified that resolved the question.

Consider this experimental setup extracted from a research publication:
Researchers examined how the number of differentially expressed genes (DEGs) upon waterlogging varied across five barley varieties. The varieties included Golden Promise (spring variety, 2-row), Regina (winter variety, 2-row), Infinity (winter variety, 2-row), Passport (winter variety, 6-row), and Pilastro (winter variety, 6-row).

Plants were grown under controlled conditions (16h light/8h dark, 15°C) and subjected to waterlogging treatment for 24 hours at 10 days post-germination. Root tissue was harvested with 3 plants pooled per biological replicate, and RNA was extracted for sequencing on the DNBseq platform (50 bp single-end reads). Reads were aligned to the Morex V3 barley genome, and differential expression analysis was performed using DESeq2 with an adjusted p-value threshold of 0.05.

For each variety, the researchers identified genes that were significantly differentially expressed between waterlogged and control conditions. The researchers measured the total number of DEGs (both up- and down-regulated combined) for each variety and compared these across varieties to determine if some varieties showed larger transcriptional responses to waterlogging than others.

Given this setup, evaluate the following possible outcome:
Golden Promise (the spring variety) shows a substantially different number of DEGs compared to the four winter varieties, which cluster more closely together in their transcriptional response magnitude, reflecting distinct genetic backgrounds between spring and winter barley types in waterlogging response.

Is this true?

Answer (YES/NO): NO